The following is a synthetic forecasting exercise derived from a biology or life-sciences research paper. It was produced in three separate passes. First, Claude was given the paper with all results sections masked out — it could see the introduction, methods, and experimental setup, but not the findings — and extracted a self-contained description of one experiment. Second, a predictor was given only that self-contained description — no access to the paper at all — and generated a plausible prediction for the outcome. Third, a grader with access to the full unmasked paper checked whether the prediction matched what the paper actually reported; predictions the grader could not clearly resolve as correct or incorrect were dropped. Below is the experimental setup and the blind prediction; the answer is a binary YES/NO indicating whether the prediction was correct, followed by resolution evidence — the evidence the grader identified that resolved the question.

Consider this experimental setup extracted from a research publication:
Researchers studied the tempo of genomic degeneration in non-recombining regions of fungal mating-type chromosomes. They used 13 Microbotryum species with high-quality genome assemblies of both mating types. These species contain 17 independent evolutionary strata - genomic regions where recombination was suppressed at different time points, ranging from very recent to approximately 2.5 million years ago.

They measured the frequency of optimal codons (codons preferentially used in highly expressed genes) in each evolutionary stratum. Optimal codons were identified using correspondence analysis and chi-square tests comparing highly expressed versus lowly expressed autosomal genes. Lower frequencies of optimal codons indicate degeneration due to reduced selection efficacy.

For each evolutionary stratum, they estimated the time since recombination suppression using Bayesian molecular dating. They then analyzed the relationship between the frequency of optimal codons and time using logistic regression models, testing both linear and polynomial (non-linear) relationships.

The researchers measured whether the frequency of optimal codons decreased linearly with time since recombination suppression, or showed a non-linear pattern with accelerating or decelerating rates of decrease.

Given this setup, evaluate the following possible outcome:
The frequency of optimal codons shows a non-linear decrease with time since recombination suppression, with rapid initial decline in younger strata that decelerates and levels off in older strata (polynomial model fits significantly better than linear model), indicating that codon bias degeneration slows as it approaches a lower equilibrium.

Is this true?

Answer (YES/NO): NO